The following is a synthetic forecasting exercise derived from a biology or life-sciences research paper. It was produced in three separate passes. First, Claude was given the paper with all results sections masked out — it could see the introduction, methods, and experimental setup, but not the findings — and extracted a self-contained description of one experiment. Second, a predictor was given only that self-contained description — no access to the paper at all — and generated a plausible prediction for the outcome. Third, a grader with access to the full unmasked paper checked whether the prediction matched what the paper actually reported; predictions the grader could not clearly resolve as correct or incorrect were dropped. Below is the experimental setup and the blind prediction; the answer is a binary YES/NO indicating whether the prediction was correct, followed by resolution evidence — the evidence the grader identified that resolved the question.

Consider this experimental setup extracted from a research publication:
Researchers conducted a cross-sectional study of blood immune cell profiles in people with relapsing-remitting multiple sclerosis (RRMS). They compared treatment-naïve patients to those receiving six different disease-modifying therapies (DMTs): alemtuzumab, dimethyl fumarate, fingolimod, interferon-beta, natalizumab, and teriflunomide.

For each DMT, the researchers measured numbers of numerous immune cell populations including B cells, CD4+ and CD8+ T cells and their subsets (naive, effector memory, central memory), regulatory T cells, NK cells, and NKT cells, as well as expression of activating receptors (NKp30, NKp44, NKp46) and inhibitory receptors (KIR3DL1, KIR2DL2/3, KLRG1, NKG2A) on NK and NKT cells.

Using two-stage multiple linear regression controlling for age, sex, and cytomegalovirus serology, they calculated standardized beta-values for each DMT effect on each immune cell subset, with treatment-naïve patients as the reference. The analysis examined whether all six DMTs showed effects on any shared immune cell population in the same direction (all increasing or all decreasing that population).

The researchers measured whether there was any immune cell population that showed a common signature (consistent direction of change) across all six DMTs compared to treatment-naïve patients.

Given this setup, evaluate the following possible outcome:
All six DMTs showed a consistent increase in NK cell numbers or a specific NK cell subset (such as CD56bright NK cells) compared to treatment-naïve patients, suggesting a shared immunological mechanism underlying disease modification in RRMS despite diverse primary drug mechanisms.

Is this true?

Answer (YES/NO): NO